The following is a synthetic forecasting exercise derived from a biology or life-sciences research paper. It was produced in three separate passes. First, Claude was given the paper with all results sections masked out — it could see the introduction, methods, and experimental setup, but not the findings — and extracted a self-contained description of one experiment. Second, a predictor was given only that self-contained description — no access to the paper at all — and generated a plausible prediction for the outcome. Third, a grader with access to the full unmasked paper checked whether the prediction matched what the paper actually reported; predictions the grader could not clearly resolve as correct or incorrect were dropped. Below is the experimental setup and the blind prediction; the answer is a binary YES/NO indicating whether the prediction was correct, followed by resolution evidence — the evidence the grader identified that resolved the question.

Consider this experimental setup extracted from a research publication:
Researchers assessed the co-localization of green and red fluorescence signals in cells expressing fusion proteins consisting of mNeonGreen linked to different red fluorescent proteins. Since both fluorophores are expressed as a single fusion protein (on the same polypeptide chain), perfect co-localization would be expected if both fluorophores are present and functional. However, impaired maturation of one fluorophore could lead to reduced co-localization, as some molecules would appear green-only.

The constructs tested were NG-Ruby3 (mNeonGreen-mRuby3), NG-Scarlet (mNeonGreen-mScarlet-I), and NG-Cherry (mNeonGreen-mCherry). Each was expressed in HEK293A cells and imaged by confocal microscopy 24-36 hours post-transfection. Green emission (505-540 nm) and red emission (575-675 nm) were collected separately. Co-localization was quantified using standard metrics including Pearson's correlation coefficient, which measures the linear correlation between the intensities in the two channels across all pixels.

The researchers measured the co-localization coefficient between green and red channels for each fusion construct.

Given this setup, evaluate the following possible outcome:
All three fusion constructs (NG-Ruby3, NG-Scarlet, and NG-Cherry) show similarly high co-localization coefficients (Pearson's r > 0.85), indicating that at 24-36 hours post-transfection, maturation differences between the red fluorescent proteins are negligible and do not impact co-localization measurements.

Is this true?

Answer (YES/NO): NO